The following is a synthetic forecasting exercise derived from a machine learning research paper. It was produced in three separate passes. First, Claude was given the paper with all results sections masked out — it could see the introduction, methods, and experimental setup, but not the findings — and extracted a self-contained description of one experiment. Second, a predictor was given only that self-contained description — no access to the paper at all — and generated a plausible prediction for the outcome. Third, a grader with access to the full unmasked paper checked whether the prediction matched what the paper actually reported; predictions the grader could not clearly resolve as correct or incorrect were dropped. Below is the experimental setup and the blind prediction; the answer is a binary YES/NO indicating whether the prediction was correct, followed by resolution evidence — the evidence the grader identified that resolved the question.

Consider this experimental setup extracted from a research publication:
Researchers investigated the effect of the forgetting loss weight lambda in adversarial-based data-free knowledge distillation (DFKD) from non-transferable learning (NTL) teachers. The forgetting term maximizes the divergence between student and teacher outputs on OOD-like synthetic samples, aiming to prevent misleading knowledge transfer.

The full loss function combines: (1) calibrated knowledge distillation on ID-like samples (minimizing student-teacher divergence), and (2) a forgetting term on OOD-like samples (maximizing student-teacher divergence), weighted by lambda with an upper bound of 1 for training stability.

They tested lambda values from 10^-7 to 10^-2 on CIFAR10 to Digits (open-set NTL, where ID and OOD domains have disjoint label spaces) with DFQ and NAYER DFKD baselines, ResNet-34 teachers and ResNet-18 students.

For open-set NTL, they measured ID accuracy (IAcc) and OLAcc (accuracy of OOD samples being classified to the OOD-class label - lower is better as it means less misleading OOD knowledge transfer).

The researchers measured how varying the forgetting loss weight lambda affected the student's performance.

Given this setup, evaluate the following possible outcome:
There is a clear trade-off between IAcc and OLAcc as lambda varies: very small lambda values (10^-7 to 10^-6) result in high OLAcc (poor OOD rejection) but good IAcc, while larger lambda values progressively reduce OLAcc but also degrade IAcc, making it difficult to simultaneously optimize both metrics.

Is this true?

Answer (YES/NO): NO